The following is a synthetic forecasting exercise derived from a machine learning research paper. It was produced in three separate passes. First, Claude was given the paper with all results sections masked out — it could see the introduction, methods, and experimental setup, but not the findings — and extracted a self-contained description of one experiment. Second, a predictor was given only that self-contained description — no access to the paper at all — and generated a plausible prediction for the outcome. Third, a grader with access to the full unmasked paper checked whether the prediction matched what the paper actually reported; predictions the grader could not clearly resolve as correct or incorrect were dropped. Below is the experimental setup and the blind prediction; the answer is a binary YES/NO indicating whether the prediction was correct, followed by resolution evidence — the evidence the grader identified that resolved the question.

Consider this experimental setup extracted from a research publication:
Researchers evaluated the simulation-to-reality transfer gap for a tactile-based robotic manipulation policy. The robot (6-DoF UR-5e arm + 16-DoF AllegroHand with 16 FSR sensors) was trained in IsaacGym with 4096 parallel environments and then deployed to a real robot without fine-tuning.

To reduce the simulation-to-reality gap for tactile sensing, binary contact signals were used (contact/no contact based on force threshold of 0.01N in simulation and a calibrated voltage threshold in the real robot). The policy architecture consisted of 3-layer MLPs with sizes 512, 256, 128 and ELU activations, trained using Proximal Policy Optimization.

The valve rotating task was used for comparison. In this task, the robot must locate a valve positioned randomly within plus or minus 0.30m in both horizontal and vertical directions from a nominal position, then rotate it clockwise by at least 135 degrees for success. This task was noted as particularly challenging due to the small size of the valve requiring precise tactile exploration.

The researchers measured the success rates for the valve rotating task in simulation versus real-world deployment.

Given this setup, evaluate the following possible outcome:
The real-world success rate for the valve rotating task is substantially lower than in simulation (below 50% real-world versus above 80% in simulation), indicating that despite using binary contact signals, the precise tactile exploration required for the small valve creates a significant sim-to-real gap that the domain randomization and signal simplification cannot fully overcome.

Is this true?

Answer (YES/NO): NO